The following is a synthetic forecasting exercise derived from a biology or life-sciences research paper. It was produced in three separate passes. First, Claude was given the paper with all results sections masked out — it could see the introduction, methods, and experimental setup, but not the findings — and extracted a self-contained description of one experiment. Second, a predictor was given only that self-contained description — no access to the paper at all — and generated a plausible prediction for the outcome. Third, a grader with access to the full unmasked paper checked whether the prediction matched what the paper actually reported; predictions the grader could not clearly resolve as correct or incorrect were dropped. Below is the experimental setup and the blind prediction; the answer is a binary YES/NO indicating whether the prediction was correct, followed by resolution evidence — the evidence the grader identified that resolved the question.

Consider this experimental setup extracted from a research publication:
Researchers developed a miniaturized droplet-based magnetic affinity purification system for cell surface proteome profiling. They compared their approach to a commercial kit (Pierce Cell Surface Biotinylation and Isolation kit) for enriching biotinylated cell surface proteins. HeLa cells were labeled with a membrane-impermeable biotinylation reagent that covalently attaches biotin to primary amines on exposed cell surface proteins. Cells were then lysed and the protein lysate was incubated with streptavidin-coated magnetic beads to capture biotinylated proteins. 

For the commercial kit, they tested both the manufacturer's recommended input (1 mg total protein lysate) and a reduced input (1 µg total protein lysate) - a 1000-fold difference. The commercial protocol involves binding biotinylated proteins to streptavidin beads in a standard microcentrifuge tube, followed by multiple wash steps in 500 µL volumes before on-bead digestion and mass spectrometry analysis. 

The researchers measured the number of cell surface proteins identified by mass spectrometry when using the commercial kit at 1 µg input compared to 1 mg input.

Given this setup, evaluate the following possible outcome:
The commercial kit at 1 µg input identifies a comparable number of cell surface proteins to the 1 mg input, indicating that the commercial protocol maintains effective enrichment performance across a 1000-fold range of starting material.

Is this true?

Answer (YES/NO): NO